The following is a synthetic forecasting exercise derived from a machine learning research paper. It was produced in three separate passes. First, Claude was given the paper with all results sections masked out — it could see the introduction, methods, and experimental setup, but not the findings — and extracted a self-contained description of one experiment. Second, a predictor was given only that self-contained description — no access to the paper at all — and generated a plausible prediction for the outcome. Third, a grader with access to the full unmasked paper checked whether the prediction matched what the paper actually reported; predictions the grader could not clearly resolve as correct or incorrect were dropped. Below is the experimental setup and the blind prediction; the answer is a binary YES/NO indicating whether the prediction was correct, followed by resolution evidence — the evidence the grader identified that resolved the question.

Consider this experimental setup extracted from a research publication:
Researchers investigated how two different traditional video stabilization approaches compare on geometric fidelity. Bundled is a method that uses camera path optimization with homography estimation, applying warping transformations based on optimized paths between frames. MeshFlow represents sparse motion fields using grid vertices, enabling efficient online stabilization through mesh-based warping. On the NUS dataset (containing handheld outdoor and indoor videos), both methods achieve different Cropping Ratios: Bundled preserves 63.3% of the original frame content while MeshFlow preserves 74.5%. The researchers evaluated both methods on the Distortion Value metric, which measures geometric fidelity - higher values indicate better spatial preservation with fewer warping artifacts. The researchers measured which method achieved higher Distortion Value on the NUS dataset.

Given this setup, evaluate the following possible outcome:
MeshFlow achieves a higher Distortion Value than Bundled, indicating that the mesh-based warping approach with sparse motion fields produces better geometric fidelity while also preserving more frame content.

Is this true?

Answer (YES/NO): YES